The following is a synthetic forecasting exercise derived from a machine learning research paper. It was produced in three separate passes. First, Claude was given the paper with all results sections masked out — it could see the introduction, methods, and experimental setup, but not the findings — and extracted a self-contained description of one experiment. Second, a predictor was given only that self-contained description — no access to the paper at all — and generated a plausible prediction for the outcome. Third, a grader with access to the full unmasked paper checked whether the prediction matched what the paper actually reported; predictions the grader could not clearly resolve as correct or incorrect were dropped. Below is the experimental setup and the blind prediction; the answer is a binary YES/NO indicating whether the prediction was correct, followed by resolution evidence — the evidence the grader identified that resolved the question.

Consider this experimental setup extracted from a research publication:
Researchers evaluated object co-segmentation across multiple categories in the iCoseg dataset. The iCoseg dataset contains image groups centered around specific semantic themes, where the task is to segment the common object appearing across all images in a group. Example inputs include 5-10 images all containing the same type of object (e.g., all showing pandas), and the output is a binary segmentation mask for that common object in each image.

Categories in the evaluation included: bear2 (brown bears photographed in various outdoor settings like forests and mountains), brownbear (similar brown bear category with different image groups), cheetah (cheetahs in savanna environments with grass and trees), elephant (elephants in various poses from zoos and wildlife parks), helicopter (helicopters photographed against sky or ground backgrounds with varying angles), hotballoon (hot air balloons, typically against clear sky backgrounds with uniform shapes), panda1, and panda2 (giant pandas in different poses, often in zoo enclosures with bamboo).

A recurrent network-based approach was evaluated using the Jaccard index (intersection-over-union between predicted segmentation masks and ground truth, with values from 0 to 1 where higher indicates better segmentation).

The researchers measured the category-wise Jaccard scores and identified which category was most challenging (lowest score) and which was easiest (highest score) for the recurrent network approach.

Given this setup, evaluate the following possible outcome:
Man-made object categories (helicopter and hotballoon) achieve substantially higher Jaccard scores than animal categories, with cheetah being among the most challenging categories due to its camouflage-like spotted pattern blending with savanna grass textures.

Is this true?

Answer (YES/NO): NO